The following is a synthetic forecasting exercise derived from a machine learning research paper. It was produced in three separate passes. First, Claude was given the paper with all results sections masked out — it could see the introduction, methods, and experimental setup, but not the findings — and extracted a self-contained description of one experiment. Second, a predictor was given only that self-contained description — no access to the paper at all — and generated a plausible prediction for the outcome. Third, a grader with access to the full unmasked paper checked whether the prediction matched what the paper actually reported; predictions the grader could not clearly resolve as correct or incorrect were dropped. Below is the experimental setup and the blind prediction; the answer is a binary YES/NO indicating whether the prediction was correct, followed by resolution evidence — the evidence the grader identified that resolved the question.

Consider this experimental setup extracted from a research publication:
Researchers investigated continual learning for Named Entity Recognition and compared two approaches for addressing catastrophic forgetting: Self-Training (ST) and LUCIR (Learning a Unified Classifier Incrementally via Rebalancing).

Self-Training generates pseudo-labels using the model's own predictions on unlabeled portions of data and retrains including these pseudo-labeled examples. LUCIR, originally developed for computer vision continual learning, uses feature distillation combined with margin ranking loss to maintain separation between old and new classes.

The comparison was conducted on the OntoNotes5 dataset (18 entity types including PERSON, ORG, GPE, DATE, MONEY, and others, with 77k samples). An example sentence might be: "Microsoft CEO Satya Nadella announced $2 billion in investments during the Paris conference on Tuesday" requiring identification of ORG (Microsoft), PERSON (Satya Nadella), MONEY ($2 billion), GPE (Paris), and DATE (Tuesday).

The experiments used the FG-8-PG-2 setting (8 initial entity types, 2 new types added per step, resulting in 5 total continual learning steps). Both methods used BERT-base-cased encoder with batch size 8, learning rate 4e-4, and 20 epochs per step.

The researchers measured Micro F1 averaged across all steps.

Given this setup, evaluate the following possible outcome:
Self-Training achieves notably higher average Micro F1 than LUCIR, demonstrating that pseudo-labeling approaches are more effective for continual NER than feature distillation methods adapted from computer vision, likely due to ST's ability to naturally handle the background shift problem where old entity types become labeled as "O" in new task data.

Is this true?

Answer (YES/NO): NO